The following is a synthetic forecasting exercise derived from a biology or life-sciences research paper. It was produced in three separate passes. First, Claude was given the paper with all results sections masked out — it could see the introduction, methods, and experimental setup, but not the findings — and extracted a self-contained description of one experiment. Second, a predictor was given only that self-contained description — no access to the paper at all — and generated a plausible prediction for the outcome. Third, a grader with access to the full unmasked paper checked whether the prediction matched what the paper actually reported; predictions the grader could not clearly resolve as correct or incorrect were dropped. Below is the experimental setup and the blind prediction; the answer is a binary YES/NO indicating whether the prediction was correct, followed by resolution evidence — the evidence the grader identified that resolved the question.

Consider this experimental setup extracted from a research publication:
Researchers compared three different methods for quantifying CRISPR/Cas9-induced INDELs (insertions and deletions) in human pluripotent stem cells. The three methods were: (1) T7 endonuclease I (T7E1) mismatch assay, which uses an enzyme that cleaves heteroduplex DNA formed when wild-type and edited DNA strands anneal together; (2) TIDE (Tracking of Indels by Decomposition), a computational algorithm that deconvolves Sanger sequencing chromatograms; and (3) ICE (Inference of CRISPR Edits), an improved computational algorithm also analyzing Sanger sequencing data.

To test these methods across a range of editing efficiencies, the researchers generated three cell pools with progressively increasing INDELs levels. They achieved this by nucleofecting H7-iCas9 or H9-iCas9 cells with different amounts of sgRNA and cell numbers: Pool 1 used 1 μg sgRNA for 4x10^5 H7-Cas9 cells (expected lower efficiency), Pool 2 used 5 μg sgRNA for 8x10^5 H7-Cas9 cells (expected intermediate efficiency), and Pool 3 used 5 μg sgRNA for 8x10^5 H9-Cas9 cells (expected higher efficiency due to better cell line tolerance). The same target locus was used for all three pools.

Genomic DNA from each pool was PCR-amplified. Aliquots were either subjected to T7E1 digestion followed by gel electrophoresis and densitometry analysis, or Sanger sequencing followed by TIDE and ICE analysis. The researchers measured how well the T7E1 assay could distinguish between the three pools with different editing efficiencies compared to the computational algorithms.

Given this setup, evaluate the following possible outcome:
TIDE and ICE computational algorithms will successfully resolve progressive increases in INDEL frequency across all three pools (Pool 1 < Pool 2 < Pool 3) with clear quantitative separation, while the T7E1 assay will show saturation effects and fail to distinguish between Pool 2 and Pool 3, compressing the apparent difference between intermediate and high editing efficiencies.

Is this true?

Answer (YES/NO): NO